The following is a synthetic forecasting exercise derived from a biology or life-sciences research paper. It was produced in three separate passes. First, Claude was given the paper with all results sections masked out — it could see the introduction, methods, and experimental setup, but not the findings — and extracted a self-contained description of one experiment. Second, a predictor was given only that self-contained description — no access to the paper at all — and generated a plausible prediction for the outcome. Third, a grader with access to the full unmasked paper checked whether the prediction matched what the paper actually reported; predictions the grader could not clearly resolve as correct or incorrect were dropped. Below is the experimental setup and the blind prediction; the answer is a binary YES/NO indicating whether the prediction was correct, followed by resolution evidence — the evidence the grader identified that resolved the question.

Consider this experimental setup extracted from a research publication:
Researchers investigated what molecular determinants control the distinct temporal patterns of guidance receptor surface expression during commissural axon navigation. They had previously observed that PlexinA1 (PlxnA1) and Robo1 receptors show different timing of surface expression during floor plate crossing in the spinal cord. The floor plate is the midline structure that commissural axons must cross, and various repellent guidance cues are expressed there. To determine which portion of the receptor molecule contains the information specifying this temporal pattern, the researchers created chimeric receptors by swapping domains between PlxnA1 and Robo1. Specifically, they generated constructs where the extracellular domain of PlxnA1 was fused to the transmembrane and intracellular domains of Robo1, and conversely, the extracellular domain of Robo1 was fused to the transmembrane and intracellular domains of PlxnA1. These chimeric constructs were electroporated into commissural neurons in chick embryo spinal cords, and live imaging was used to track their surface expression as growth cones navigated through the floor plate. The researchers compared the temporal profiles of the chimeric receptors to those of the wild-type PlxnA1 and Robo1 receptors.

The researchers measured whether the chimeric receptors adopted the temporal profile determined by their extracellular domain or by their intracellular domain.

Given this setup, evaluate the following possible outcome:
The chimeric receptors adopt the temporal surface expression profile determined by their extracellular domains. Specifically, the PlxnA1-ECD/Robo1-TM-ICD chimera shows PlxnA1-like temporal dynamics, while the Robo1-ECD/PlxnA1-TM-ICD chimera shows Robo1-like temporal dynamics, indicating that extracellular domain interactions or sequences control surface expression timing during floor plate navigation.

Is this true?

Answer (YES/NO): NO